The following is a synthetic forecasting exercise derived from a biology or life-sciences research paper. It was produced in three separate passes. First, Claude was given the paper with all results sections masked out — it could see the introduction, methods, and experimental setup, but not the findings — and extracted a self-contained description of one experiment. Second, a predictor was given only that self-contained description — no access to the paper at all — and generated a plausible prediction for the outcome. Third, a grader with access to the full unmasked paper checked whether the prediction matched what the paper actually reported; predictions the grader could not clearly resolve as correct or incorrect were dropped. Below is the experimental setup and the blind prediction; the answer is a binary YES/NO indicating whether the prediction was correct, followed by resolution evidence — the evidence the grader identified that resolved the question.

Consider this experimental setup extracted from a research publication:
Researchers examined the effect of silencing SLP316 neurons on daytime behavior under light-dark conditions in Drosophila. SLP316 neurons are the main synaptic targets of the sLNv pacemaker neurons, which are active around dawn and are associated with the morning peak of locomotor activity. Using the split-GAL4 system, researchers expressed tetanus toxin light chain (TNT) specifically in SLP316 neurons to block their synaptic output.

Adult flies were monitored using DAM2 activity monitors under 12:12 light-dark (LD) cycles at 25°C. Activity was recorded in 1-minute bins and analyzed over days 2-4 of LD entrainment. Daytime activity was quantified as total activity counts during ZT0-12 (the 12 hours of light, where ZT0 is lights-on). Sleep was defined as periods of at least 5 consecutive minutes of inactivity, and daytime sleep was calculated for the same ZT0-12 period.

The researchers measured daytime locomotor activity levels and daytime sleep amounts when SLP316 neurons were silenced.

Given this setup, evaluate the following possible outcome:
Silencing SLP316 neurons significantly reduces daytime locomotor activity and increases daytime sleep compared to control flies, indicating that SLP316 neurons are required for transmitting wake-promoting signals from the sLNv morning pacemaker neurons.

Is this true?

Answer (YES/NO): YES